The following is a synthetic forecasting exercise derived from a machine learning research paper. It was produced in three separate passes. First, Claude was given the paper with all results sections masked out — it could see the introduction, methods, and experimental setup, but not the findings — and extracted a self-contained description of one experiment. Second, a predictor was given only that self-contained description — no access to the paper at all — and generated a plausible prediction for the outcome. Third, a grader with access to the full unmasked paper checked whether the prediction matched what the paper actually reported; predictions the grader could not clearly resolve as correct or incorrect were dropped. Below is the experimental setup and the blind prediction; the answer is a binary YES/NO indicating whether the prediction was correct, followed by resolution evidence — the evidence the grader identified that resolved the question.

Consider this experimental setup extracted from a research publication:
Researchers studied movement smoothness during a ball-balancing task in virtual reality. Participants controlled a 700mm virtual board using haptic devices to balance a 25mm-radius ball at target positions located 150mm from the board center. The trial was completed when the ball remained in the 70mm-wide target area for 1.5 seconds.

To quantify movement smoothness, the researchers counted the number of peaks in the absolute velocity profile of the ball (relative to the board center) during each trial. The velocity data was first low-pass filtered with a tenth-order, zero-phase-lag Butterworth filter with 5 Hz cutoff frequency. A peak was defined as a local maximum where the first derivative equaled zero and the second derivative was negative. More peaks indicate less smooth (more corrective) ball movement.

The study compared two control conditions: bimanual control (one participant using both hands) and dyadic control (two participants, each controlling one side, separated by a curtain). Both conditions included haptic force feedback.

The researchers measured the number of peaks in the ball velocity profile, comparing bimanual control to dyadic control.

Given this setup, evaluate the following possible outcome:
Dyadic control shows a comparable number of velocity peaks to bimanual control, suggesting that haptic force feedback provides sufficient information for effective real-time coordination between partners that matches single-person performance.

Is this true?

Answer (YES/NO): YES